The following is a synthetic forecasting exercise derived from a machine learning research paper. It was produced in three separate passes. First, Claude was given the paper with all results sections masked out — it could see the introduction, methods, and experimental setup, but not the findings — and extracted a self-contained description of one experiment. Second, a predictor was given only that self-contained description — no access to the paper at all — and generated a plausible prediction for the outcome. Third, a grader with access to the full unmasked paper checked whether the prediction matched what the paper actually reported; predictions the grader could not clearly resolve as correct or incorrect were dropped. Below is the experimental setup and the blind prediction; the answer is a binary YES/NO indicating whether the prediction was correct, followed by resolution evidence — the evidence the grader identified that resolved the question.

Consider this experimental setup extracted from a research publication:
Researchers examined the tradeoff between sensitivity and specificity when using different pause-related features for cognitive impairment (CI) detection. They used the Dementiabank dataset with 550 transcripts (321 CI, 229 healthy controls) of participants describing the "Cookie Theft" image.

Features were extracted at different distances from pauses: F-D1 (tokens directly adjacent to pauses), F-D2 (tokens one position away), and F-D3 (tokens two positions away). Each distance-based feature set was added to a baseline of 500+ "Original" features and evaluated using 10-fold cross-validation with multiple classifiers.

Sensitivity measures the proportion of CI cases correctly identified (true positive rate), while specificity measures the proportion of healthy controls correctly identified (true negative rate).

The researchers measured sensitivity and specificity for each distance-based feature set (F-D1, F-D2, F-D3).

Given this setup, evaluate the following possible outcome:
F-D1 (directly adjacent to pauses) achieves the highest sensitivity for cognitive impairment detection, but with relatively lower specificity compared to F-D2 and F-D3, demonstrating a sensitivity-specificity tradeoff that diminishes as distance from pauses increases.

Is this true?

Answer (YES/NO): NO